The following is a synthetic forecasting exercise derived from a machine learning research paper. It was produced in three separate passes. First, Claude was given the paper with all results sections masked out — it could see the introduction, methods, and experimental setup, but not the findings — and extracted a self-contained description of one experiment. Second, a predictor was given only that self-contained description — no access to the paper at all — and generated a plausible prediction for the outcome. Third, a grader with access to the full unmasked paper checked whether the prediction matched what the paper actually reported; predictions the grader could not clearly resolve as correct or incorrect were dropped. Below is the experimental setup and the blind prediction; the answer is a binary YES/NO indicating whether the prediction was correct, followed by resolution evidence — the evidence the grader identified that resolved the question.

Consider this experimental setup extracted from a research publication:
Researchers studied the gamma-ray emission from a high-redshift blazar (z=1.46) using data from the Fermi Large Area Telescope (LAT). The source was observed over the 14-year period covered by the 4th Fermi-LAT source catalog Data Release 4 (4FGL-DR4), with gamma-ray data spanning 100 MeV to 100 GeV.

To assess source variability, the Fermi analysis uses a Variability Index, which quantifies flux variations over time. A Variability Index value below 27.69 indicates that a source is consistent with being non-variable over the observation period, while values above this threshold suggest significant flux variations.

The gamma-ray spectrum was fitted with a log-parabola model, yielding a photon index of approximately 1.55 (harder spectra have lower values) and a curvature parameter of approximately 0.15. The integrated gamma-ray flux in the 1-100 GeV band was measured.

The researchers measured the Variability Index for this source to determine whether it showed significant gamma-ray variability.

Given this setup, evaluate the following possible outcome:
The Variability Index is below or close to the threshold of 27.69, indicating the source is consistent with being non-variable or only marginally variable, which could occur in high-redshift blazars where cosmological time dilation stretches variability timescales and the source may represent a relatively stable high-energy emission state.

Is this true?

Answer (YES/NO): YES